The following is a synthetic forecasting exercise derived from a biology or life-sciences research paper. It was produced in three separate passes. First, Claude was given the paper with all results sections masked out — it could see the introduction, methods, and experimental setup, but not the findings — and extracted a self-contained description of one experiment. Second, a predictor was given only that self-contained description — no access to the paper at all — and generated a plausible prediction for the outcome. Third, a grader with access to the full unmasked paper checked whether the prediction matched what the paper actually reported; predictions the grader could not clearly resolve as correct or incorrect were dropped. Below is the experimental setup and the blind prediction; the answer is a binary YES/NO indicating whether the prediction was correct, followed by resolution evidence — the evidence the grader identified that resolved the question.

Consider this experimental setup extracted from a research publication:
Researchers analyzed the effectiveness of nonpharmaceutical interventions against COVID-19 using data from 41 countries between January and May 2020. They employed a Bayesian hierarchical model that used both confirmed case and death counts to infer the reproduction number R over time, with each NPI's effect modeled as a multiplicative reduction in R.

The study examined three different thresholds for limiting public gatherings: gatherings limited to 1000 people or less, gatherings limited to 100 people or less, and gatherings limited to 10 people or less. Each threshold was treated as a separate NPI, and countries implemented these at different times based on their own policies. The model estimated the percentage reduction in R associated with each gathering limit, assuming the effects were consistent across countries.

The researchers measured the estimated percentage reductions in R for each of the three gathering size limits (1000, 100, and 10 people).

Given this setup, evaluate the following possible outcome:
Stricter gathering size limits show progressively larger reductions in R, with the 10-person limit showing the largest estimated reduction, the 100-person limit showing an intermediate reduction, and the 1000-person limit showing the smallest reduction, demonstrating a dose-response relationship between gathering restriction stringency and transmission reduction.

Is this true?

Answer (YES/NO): YES